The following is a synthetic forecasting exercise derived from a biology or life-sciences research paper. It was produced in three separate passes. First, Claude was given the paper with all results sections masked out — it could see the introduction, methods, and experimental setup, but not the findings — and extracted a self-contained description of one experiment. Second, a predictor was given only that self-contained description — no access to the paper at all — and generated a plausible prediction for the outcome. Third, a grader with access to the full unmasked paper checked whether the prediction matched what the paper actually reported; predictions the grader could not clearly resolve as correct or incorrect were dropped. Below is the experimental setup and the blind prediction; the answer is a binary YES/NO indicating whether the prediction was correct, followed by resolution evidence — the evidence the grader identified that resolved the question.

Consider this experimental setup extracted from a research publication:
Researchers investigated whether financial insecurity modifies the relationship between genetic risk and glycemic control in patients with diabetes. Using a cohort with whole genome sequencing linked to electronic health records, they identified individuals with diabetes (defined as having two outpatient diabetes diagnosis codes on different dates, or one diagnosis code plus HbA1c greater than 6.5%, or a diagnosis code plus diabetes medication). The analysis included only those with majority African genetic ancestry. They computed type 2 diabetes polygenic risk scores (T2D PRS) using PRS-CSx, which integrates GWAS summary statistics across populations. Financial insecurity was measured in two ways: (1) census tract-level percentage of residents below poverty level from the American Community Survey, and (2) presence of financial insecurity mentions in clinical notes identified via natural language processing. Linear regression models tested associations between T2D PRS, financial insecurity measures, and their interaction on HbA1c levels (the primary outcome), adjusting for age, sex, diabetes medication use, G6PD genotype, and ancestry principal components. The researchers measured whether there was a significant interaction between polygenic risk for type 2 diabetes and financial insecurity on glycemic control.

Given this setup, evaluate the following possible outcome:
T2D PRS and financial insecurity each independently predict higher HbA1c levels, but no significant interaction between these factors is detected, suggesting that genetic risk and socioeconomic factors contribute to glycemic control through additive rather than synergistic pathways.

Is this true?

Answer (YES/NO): YES